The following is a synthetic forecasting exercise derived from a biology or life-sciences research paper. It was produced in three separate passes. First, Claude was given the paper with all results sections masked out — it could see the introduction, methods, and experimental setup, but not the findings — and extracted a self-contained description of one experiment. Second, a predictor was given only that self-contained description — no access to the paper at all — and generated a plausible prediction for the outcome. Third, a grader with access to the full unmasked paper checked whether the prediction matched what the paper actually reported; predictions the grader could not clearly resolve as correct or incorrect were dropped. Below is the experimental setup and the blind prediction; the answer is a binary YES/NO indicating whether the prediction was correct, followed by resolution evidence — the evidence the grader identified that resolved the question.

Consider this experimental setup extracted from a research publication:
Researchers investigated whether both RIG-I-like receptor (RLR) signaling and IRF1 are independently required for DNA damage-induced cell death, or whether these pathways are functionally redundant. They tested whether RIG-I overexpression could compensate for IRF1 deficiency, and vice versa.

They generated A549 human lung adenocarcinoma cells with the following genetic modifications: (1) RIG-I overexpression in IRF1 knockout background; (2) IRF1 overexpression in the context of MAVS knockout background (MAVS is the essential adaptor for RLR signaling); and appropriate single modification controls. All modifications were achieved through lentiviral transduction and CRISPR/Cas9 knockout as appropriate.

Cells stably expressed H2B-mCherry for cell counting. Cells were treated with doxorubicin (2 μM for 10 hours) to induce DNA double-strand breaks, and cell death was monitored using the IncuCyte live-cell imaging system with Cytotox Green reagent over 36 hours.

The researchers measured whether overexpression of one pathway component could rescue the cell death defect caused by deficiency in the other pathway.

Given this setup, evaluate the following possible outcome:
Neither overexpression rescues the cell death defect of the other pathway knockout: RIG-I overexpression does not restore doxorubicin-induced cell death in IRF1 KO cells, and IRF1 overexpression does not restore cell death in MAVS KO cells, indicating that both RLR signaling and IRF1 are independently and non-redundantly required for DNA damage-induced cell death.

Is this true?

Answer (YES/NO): YES